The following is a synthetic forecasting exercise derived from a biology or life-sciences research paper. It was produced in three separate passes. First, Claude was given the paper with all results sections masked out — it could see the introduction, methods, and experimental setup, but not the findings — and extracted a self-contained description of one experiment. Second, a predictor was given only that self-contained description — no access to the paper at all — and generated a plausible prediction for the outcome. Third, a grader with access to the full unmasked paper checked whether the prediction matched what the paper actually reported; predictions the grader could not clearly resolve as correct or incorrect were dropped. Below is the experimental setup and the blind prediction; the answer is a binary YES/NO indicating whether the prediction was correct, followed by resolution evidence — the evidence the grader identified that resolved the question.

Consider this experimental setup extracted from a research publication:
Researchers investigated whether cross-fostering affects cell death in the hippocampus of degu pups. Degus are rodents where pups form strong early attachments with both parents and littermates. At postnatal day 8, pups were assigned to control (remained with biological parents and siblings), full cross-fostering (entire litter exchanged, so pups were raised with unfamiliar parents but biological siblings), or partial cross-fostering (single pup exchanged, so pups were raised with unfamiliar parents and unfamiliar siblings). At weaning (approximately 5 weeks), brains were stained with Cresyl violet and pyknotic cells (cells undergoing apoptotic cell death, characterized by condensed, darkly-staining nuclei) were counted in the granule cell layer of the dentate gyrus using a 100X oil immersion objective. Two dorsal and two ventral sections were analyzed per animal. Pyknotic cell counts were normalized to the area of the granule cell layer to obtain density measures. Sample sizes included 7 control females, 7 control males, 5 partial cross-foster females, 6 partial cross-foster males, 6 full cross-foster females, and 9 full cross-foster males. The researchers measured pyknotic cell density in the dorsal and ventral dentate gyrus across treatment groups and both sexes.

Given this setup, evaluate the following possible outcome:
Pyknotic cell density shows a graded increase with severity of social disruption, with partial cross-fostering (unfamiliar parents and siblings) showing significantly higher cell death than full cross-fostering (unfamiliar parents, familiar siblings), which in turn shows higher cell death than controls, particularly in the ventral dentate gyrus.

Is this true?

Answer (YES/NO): NO